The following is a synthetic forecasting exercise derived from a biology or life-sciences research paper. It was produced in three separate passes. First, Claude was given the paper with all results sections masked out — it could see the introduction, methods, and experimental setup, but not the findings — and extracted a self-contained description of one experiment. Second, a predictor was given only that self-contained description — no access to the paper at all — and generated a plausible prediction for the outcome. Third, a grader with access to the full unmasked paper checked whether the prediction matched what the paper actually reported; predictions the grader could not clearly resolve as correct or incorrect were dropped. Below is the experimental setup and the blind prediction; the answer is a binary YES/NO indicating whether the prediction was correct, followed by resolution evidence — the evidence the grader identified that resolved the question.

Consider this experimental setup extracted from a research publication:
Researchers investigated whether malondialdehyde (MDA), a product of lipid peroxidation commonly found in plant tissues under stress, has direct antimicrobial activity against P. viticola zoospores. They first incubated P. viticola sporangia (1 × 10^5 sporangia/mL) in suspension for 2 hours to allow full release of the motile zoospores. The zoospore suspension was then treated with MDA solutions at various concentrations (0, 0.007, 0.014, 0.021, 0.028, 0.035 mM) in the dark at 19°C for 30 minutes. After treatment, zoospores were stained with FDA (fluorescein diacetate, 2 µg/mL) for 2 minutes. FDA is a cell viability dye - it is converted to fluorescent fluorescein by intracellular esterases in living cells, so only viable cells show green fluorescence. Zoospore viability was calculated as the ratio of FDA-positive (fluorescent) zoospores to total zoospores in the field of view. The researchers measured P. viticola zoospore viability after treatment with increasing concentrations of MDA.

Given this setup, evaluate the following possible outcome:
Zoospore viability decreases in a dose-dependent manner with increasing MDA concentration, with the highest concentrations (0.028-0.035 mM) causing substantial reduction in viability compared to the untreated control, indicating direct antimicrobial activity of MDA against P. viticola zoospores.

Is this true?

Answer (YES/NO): YES